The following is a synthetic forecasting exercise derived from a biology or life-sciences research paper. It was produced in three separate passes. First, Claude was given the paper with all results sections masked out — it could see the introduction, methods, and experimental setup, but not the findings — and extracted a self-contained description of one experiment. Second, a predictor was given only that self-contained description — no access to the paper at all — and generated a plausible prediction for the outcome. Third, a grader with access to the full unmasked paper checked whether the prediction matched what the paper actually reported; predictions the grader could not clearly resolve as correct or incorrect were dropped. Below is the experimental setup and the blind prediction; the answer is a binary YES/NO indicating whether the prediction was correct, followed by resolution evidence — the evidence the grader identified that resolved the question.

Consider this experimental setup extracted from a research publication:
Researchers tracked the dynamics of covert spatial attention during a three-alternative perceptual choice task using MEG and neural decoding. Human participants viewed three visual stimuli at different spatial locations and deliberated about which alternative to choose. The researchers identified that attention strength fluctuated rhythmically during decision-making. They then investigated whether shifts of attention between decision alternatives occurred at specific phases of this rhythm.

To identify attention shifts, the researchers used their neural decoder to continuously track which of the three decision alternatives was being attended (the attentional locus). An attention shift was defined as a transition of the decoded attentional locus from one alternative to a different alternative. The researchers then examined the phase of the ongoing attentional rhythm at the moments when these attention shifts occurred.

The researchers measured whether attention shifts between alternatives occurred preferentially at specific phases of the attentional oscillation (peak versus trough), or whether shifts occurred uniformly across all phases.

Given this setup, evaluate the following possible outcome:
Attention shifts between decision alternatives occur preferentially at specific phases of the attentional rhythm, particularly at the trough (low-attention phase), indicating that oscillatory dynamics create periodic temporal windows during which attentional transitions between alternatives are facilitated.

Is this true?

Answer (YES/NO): YES